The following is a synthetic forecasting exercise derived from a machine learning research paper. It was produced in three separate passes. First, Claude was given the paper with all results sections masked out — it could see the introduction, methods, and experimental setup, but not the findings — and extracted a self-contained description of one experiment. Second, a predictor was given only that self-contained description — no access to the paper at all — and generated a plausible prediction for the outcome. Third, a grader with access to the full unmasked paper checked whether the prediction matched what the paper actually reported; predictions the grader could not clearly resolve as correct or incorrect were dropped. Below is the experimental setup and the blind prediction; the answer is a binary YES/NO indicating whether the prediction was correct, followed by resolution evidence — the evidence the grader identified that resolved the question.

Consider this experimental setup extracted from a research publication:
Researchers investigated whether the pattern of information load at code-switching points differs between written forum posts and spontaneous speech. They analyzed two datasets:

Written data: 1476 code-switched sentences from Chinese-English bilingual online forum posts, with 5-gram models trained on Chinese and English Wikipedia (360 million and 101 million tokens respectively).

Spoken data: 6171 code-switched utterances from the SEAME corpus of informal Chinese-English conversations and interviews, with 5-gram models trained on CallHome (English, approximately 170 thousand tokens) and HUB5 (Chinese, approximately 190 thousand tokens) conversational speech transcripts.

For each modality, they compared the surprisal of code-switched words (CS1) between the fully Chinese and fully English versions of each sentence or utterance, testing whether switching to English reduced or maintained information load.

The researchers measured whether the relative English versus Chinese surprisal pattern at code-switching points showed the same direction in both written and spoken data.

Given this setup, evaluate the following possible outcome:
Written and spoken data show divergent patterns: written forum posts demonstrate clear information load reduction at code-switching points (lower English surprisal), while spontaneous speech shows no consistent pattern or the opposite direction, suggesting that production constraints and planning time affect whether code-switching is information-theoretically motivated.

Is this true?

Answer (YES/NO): NO